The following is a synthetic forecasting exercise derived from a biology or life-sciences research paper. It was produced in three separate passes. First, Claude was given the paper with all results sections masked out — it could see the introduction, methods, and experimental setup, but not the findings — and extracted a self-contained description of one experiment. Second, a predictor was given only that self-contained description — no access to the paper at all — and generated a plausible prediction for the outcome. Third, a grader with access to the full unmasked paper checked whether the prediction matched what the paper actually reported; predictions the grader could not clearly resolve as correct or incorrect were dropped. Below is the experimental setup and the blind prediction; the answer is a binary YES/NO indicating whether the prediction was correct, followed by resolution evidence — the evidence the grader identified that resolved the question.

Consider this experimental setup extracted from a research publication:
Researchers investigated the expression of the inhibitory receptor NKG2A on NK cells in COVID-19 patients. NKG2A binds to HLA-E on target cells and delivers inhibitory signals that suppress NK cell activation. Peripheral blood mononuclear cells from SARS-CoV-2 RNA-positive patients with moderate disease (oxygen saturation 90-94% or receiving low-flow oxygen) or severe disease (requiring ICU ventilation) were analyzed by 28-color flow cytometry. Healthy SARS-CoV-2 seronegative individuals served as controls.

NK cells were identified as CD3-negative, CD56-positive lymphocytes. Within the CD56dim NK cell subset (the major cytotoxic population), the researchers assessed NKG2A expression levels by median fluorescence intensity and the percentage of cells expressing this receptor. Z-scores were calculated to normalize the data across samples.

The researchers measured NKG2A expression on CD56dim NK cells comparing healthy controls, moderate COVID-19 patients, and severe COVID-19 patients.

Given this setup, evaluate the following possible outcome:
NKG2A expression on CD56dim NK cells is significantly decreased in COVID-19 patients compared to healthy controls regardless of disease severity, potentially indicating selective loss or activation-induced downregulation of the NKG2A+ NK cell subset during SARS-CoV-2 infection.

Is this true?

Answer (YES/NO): NO